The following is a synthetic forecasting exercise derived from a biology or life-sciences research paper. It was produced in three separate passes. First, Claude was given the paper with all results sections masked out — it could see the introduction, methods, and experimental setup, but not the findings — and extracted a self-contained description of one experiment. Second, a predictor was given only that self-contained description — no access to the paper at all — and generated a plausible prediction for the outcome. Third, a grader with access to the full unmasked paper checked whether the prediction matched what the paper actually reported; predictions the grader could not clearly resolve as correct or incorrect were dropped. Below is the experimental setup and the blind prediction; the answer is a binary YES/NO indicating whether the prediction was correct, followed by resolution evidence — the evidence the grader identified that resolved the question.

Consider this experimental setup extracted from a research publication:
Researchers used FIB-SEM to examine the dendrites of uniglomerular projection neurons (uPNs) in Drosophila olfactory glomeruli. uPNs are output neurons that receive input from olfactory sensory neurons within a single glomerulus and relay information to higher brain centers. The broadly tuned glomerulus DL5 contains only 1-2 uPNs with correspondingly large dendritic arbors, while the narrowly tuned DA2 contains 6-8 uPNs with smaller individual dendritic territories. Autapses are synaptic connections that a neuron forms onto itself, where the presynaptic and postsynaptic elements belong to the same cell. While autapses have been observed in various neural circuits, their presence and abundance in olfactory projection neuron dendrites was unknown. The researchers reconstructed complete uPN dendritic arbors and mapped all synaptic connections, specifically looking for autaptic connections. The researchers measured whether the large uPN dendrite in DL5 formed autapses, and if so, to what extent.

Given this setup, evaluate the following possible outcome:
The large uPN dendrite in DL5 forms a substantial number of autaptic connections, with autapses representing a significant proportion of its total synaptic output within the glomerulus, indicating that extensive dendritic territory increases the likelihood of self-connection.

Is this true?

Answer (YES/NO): YES